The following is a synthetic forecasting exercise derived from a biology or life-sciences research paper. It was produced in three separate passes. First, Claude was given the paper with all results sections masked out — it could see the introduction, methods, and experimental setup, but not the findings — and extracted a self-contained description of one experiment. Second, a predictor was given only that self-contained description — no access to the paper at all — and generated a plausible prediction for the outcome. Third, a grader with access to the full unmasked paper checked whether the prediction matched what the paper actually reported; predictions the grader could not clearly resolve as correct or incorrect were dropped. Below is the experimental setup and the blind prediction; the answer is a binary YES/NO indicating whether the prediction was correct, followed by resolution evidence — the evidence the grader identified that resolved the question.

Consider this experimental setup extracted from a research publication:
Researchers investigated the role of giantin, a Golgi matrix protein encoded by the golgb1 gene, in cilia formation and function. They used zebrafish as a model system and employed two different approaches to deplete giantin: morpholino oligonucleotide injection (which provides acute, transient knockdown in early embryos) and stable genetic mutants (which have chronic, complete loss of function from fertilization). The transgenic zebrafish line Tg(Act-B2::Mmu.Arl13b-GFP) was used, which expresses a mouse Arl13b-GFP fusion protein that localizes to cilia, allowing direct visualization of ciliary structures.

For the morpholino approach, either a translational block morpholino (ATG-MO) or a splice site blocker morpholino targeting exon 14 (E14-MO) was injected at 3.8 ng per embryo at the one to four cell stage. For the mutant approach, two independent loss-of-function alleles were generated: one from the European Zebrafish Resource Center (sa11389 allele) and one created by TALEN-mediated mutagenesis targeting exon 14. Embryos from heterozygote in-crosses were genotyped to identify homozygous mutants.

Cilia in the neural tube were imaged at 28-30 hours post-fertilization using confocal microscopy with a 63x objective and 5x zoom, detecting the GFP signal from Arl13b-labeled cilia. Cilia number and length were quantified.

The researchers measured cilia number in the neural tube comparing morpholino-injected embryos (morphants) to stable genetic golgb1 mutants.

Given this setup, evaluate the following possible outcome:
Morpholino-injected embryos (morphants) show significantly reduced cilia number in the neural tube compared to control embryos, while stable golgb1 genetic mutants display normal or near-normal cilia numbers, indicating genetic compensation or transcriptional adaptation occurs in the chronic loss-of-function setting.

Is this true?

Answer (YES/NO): YES